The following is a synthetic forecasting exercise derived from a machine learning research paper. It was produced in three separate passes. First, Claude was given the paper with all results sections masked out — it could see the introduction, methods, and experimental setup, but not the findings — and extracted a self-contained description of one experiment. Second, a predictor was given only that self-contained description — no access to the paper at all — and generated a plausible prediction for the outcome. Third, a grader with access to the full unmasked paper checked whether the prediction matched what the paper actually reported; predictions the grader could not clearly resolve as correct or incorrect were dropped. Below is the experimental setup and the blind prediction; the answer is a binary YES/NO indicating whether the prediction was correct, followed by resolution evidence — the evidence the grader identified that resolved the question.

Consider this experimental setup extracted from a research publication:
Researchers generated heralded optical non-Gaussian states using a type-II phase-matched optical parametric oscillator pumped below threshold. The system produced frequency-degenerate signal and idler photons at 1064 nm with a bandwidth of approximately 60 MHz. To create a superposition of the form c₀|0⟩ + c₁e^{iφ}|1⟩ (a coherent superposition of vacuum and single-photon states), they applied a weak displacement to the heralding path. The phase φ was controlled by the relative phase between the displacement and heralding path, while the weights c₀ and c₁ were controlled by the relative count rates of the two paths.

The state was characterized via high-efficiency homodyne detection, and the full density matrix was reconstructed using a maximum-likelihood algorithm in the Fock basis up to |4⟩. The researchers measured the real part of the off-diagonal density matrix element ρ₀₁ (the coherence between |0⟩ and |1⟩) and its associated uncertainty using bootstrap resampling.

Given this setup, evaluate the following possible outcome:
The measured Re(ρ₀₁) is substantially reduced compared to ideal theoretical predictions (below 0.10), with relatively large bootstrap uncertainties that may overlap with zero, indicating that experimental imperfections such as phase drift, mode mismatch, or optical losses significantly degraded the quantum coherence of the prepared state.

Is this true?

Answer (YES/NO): NO